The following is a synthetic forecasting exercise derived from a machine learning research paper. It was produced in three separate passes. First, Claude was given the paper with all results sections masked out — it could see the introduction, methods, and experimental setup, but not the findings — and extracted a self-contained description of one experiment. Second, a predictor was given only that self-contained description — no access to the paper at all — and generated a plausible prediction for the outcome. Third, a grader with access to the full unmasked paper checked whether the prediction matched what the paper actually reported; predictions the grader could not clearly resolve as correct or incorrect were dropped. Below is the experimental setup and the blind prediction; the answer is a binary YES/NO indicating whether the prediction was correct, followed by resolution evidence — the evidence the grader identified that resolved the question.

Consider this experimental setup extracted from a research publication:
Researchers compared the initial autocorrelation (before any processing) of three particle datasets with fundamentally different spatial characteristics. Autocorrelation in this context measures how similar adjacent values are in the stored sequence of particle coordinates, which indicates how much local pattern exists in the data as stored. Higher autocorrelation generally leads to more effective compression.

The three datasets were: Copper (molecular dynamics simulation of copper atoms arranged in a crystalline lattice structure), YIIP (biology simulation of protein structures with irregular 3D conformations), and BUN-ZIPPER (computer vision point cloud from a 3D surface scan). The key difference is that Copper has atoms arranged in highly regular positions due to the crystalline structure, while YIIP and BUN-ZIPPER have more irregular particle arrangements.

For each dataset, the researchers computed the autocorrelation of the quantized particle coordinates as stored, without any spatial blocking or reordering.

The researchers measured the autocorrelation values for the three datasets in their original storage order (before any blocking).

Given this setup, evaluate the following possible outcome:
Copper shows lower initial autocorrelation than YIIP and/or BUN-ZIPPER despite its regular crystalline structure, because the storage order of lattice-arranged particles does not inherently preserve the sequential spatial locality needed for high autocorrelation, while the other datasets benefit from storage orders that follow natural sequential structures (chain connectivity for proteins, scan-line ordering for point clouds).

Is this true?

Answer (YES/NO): NO